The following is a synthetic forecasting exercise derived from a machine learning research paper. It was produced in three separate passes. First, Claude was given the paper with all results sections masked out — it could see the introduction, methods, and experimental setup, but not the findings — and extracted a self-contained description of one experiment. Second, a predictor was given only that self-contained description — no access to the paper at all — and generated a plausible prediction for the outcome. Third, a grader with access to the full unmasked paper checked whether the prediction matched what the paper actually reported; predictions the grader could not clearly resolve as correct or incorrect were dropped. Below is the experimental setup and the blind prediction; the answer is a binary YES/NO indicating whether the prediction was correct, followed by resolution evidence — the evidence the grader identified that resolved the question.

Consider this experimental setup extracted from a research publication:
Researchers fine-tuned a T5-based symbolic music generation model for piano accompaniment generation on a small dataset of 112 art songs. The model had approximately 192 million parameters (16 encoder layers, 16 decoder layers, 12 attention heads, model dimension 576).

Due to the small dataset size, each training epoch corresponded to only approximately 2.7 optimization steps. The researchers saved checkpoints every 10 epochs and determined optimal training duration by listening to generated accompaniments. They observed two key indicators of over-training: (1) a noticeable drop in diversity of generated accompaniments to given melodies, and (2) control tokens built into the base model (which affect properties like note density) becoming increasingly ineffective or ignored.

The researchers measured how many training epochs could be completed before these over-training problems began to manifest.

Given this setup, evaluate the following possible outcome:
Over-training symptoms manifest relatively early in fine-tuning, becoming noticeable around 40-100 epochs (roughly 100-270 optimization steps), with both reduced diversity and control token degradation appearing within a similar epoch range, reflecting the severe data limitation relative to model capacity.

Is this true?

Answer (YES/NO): NO